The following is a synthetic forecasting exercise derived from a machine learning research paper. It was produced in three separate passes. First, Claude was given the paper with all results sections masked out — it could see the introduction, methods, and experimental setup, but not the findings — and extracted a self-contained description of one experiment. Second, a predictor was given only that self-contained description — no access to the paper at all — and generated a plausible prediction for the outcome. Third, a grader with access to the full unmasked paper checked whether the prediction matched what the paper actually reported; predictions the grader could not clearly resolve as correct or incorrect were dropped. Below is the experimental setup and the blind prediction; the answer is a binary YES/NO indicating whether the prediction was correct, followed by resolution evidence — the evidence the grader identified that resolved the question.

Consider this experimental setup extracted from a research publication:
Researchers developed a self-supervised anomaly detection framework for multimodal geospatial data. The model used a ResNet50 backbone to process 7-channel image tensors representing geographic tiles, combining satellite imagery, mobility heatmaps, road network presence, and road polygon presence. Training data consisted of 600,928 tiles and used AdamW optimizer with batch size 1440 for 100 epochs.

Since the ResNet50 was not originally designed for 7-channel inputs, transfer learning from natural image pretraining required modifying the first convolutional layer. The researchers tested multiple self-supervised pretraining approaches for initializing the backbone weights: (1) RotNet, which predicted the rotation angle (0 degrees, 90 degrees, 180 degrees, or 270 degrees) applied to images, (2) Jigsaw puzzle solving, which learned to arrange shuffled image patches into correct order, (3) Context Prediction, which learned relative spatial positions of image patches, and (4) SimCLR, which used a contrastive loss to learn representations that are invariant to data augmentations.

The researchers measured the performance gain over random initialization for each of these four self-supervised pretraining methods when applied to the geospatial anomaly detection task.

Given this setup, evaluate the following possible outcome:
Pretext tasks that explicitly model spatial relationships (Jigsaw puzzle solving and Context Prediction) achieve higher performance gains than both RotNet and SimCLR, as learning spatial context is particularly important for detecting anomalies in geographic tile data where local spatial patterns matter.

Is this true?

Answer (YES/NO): NO